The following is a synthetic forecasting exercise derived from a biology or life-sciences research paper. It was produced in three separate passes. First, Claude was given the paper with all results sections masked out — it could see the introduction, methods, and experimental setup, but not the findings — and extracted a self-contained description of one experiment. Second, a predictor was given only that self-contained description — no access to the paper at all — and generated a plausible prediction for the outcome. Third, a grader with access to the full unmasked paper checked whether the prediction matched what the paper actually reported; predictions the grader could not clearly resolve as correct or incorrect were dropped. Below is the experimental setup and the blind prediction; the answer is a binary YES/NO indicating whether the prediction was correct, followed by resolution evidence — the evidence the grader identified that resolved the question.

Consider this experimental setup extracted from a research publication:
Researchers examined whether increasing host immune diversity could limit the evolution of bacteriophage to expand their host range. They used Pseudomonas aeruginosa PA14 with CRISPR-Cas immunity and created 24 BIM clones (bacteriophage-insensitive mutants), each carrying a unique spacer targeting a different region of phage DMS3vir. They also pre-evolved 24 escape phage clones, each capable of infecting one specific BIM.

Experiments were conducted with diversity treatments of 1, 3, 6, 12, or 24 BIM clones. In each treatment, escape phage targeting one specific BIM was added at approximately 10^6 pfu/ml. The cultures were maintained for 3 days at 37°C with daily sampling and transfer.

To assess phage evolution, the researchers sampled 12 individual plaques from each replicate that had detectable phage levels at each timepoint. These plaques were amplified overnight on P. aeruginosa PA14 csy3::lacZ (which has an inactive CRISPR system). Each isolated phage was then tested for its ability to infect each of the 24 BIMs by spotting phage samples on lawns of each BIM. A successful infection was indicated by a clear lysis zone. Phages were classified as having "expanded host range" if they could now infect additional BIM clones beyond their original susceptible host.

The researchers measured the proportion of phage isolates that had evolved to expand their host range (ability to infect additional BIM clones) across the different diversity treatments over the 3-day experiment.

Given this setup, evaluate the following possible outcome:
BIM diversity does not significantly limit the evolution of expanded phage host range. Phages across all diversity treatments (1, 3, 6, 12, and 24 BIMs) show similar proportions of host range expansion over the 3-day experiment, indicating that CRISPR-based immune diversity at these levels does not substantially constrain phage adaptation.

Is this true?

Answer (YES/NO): NO